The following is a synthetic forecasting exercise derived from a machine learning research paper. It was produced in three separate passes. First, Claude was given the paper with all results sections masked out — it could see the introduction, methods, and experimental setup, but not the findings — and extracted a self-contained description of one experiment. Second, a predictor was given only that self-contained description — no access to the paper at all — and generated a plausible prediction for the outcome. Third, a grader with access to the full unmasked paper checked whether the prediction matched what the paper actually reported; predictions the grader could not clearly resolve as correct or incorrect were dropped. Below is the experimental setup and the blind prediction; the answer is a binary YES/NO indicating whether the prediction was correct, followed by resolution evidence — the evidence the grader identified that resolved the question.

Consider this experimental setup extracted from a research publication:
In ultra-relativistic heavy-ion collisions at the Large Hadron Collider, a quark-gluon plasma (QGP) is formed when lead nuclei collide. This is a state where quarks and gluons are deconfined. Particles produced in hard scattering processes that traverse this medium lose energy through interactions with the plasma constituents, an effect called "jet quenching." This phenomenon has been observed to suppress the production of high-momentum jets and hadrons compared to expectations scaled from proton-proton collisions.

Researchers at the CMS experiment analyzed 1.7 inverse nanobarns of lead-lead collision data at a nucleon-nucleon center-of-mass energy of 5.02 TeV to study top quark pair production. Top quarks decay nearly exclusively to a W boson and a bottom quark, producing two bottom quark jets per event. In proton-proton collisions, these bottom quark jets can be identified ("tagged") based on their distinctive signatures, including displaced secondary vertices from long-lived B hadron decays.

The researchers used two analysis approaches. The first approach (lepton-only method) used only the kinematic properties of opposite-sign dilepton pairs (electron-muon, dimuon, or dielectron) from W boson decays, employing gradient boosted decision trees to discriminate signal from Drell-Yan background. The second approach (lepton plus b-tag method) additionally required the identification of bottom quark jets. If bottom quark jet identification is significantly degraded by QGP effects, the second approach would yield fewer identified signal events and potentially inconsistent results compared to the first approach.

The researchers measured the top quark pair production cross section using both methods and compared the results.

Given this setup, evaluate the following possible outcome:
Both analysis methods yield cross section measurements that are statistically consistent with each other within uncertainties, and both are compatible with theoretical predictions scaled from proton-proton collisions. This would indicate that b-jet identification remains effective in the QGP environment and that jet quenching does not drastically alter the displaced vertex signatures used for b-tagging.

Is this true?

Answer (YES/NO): YES